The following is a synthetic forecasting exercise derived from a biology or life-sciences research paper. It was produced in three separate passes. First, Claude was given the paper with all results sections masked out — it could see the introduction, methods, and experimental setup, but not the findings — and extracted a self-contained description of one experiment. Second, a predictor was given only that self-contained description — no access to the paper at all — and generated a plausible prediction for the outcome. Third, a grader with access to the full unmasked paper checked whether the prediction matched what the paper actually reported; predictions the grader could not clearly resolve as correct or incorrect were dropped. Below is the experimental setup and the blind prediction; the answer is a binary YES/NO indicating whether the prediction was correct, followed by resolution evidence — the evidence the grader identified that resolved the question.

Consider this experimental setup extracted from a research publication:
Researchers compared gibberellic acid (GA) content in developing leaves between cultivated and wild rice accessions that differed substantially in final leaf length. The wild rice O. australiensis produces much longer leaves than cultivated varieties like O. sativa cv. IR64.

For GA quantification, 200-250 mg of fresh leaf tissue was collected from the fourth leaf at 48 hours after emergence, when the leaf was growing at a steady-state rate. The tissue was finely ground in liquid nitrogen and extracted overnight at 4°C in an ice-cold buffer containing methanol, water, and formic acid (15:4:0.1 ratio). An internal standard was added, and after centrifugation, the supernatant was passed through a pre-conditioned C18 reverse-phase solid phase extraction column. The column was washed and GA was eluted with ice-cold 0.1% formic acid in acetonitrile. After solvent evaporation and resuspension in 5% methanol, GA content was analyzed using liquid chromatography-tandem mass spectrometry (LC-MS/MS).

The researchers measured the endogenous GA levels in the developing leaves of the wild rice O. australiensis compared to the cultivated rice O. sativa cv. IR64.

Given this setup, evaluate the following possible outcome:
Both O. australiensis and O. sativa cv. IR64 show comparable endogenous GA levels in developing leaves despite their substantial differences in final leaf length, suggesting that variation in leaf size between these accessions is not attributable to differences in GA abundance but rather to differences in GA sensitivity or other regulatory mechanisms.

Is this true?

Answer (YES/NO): NO